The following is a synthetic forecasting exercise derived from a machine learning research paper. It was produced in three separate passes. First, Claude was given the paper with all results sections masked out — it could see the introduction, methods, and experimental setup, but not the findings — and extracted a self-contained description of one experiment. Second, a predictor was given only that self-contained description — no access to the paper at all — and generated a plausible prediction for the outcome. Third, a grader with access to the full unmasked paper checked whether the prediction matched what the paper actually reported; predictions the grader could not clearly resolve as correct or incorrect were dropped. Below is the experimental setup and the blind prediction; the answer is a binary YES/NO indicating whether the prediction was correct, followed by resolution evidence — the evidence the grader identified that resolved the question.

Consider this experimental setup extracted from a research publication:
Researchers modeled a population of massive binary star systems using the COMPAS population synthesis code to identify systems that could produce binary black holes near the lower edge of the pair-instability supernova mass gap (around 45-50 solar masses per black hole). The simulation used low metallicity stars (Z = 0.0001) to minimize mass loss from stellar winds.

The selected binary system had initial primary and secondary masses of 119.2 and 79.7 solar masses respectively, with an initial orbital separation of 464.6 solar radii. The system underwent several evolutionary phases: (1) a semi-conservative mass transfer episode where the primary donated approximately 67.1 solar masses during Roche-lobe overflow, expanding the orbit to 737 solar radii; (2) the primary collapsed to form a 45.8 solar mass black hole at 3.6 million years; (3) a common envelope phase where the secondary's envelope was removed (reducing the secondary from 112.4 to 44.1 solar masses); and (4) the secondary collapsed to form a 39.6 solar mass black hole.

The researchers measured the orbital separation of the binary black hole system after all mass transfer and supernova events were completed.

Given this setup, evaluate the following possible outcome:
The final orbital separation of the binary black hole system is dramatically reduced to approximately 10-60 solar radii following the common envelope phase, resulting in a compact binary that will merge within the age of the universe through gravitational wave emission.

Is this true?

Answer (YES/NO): NO